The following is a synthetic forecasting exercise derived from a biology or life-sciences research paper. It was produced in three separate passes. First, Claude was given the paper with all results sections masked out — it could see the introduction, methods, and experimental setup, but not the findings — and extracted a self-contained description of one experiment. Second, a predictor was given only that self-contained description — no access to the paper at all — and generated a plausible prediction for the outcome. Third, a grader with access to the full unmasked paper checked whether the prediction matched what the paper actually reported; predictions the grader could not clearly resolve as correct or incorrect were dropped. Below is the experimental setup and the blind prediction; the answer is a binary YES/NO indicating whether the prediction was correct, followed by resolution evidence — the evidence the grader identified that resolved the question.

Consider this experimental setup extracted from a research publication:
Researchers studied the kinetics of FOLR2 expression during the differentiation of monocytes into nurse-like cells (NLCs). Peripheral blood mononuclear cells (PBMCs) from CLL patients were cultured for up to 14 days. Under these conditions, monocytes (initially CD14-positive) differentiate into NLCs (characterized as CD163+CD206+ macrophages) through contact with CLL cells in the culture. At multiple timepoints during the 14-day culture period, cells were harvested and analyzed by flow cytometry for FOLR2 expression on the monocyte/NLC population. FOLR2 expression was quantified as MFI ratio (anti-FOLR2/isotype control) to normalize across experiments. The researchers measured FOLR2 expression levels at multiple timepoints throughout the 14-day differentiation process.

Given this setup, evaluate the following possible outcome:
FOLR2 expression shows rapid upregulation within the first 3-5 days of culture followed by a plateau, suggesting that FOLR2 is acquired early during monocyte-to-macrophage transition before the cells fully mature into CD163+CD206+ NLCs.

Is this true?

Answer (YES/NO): NO